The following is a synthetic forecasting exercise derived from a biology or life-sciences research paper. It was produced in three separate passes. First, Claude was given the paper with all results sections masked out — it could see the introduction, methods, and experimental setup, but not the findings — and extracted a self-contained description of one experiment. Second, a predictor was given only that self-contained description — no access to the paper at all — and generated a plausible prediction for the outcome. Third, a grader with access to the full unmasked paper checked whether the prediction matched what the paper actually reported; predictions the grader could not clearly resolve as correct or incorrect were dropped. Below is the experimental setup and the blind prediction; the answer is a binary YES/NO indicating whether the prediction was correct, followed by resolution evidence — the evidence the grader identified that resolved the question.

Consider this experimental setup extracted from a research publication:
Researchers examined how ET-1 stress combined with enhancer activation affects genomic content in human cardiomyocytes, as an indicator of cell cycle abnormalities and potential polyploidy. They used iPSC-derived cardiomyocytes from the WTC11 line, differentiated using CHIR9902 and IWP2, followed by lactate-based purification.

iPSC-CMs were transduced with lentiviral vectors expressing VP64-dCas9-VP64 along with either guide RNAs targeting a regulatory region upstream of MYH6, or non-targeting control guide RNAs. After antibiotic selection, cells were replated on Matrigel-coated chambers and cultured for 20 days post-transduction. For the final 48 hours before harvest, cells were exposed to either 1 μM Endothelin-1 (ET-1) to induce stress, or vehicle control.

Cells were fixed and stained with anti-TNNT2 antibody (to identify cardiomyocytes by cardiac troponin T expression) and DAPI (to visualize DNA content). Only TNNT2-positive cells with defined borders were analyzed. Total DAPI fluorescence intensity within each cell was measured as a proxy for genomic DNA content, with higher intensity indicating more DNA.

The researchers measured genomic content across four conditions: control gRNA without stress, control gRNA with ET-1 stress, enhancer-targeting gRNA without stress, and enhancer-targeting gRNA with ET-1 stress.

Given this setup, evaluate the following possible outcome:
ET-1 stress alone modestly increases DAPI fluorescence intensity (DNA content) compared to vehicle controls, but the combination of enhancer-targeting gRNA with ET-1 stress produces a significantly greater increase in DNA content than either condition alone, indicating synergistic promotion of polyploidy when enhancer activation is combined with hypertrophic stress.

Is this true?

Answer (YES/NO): NO